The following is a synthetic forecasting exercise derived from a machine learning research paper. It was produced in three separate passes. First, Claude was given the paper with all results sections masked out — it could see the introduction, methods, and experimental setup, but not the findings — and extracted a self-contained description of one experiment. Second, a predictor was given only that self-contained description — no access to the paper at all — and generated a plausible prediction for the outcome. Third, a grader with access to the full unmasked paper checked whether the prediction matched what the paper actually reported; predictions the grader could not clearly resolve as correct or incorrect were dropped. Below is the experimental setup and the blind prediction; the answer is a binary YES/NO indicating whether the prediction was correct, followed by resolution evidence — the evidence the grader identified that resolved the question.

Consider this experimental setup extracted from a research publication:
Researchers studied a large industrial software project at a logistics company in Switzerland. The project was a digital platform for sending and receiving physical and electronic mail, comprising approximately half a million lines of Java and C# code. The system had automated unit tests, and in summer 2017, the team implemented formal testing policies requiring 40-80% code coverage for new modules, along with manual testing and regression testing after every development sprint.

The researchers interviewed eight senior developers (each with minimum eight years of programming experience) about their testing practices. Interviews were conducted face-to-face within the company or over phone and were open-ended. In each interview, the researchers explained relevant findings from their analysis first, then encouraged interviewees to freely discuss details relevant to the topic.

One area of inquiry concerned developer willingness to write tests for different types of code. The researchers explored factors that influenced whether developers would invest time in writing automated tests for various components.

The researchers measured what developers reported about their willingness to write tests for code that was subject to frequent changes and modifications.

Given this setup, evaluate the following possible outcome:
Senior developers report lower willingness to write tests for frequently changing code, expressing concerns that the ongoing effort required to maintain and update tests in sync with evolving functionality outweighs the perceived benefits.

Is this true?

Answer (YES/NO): YES